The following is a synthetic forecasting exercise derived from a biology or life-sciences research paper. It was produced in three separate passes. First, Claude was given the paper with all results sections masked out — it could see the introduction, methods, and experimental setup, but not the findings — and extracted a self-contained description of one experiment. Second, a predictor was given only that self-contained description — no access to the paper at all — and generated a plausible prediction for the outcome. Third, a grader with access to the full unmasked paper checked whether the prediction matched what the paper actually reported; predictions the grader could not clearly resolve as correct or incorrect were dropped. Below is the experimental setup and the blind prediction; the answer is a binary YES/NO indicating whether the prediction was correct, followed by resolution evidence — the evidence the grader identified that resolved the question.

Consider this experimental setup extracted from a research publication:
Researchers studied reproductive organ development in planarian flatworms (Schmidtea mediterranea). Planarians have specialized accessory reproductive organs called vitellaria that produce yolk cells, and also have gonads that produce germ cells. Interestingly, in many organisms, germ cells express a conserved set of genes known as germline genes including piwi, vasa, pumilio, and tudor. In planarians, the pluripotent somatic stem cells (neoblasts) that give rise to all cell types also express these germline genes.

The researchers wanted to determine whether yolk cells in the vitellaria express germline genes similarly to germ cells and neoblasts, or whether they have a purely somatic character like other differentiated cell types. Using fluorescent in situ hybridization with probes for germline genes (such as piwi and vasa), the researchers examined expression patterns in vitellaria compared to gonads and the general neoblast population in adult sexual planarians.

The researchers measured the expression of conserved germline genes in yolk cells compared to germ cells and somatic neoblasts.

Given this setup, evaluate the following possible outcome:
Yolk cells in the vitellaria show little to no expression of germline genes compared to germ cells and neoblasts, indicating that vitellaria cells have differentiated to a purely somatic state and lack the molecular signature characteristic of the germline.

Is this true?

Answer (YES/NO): NO